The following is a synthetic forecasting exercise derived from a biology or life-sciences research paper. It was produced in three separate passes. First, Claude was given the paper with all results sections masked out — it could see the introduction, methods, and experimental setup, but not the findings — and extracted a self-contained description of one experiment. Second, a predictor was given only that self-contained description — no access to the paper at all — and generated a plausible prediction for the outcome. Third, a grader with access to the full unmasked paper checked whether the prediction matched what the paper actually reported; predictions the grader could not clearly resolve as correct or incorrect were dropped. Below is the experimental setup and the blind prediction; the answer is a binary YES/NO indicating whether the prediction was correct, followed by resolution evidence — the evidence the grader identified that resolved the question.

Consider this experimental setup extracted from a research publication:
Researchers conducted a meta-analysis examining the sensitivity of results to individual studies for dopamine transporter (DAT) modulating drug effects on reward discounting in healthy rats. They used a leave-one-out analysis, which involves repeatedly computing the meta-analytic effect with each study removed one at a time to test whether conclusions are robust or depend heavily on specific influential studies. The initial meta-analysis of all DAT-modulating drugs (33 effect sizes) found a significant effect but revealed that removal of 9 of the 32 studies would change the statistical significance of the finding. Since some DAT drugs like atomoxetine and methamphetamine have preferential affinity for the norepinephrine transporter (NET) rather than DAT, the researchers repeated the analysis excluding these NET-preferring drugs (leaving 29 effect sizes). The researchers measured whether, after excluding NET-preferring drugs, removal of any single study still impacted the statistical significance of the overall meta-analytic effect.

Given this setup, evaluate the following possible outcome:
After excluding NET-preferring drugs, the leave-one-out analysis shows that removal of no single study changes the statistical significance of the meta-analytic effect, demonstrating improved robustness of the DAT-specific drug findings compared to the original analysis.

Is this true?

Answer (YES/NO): YES